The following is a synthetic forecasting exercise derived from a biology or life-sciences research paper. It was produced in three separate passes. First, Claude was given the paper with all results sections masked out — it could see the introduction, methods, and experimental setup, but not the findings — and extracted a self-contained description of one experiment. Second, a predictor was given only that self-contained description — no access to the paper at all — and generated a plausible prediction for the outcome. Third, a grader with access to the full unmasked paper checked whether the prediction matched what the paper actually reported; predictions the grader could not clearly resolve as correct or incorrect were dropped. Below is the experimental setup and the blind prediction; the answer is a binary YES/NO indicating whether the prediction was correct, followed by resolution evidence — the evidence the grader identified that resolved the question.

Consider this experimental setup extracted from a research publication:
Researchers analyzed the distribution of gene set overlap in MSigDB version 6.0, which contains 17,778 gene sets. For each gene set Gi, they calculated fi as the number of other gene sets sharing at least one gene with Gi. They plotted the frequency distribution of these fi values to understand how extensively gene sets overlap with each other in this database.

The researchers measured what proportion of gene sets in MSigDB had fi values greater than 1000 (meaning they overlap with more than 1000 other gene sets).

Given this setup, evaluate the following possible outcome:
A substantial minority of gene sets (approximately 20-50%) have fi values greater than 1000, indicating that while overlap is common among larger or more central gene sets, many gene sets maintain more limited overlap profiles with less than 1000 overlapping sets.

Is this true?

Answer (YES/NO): NO